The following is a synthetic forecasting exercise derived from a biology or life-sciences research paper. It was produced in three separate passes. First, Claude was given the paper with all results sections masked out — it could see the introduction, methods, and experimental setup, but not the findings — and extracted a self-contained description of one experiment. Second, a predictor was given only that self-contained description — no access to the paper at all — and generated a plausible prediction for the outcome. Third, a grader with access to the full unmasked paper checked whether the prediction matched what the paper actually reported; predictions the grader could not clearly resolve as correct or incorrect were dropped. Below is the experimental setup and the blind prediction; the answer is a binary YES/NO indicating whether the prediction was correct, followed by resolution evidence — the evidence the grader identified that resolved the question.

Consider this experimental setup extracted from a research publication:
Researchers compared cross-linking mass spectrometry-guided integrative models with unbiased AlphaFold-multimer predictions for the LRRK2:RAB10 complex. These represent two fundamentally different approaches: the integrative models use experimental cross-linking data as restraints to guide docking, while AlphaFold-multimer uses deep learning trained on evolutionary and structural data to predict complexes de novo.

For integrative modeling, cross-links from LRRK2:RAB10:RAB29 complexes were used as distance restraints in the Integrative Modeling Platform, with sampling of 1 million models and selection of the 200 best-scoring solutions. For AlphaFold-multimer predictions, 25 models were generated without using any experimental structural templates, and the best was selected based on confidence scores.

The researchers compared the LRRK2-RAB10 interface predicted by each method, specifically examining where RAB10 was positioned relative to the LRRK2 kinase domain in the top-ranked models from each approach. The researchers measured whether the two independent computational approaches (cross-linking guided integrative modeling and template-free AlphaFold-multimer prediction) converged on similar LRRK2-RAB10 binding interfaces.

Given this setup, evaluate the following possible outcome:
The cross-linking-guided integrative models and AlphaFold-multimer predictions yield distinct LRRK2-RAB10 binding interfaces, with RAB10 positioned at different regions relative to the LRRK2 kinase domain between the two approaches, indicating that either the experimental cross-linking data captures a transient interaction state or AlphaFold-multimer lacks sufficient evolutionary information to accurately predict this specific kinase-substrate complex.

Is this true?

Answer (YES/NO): NO